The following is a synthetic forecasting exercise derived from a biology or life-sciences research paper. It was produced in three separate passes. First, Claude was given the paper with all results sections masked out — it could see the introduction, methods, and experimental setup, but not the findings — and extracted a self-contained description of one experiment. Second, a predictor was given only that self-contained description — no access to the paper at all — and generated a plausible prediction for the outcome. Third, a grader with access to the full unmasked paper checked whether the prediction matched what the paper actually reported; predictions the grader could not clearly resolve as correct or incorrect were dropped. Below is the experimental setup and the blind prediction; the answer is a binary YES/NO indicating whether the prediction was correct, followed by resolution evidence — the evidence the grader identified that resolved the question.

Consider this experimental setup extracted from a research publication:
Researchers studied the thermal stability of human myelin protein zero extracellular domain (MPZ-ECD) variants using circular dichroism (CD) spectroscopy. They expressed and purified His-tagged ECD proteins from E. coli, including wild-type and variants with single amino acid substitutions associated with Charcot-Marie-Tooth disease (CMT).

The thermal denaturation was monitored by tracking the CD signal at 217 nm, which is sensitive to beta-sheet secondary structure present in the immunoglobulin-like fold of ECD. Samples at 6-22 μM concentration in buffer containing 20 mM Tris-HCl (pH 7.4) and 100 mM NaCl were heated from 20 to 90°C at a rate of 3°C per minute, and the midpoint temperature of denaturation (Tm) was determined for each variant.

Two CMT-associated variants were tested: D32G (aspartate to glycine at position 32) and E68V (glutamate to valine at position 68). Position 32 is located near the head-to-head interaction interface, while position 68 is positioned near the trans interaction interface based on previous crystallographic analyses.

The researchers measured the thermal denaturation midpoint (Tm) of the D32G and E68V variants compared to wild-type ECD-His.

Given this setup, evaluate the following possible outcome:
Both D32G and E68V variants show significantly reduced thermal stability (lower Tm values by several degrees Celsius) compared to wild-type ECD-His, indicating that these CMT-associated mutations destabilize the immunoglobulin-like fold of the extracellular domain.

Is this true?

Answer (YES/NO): YES